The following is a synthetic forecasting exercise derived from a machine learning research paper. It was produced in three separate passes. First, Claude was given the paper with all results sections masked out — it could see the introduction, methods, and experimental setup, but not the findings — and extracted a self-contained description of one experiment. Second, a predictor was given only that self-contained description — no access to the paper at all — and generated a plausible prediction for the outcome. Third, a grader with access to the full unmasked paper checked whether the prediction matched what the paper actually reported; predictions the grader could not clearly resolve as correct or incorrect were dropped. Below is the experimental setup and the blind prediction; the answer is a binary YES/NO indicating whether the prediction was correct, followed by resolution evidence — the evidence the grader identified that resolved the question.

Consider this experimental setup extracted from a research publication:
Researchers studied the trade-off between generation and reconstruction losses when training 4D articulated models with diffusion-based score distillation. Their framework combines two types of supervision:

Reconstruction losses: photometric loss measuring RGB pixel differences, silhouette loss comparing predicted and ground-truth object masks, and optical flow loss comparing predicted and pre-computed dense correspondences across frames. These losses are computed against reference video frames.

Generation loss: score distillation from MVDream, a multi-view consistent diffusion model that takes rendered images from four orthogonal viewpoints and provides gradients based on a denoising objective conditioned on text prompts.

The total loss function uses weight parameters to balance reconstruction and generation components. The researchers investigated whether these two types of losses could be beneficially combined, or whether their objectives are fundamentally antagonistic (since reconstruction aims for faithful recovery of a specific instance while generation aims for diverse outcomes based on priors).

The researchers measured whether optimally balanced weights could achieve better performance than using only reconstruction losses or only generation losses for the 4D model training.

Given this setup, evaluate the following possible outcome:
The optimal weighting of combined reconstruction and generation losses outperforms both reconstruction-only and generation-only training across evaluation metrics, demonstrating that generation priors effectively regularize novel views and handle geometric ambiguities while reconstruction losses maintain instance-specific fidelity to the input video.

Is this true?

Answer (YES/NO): YES